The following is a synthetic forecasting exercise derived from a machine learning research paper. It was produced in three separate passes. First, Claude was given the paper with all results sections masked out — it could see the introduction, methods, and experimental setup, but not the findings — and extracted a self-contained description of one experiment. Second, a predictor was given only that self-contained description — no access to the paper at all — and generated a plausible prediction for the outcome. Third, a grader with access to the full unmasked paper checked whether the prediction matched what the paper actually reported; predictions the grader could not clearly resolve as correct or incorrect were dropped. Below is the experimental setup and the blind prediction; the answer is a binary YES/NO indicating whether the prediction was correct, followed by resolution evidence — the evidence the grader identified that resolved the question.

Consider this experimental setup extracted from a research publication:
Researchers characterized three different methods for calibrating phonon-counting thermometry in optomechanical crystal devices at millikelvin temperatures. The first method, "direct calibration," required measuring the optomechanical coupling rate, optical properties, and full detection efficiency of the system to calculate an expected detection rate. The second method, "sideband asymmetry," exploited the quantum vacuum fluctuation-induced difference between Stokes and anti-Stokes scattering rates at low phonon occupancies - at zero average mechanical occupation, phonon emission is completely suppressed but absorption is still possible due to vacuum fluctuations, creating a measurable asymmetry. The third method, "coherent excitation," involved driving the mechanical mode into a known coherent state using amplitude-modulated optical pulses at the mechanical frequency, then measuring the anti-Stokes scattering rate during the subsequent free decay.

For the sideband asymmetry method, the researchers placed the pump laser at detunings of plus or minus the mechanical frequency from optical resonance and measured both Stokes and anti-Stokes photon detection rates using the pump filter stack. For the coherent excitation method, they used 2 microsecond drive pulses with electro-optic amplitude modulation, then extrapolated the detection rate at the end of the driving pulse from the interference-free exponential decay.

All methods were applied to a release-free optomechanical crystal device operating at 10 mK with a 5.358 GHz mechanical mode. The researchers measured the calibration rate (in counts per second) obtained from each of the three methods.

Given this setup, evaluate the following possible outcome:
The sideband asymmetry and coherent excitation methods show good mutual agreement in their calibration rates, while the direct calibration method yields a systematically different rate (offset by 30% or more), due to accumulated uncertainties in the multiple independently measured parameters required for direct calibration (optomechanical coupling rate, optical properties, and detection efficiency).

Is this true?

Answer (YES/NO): NO